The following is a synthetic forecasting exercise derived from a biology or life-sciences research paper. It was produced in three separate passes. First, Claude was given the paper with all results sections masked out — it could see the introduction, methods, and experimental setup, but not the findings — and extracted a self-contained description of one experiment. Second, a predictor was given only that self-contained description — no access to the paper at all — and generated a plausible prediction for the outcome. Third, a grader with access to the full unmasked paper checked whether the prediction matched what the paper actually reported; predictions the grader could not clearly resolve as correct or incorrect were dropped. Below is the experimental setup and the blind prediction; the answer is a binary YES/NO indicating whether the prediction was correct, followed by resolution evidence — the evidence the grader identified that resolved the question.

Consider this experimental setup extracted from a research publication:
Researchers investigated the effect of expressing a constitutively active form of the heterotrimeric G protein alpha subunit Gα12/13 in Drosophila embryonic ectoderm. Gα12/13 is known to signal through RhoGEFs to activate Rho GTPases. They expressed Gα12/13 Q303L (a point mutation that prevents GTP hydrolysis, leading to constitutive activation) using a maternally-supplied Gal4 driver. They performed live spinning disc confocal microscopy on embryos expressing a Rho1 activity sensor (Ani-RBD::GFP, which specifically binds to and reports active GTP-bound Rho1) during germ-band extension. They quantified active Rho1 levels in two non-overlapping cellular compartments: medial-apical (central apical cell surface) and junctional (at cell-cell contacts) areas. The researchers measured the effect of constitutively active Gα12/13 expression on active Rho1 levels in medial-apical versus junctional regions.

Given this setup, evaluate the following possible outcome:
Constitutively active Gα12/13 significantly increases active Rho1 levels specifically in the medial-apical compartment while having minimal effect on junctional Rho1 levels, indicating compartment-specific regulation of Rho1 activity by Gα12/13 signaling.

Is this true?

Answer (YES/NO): YES